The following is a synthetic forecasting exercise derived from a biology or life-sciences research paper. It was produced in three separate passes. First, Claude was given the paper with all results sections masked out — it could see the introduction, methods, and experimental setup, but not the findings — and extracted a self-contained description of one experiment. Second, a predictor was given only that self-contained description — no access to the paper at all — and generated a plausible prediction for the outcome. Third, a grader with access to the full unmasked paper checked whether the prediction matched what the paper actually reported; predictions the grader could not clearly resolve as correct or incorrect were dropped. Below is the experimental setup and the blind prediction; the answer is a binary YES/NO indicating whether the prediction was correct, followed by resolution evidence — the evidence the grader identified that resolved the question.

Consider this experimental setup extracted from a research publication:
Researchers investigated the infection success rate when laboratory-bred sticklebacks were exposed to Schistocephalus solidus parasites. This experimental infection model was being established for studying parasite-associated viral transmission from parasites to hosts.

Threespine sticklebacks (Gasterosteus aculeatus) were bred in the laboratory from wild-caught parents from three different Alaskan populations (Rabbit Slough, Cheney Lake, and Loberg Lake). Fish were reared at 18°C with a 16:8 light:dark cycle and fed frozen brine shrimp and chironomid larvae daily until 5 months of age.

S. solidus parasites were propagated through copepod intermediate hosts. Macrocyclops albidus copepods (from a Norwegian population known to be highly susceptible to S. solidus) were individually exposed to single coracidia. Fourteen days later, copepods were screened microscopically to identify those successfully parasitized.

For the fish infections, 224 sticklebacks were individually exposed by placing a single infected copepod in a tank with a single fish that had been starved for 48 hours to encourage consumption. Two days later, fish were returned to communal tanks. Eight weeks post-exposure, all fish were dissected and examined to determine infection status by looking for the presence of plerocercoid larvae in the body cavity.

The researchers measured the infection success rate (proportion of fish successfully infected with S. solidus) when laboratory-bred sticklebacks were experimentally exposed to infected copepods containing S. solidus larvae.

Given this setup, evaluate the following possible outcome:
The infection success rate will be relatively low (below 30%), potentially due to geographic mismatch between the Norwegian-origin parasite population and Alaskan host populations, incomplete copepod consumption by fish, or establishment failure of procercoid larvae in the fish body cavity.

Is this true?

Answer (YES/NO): YES